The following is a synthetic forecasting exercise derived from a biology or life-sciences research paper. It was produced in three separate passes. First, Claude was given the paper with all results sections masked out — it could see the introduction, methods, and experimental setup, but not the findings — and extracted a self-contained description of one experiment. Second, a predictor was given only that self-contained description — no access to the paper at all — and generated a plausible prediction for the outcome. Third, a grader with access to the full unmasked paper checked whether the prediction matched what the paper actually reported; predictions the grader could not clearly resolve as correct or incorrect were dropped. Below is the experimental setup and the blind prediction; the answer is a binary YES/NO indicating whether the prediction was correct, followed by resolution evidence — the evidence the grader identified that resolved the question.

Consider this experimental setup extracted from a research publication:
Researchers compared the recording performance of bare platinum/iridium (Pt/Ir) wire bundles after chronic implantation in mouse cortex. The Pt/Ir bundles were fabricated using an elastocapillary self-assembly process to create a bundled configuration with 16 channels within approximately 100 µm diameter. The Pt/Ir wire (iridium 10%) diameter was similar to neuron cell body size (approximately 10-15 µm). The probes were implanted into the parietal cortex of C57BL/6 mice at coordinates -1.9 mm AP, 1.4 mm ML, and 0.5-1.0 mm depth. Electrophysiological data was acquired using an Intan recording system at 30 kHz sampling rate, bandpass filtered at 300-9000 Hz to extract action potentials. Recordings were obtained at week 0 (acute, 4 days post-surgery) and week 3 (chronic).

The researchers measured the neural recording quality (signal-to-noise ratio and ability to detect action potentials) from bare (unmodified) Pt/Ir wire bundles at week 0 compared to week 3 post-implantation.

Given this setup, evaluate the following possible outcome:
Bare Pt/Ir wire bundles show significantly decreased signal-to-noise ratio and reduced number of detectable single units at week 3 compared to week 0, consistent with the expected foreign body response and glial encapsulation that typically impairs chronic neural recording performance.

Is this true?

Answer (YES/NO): YES